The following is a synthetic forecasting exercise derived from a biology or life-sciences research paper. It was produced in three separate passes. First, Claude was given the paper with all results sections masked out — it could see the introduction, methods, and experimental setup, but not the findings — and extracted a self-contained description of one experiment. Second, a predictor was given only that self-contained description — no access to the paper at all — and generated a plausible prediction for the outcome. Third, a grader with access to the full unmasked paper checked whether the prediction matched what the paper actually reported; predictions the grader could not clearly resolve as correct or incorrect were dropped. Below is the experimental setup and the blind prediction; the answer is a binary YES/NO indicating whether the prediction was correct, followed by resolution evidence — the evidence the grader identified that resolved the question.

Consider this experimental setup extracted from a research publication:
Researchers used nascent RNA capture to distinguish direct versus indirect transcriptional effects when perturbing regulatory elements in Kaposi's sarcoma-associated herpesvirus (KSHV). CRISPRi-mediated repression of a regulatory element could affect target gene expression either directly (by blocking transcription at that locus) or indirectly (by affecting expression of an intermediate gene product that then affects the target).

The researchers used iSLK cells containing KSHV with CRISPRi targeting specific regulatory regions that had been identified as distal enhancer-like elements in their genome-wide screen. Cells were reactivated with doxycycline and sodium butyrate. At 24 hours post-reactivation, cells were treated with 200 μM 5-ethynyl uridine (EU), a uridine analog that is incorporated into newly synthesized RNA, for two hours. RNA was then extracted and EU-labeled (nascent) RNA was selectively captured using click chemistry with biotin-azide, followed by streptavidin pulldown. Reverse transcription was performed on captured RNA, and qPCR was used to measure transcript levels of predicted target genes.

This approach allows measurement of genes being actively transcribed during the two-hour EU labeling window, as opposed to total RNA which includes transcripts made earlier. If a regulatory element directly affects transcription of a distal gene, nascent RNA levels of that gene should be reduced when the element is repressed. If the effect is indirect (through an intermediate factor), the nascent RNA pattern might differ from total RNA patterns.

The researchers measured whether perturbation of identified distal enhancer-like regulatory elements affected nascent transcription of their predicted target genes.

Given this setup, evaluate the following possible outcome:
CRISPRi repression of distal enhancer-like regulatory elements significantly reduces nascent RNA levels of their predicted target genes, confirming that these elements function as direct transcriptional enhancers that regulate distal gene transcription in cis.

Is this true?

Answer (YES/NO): NO